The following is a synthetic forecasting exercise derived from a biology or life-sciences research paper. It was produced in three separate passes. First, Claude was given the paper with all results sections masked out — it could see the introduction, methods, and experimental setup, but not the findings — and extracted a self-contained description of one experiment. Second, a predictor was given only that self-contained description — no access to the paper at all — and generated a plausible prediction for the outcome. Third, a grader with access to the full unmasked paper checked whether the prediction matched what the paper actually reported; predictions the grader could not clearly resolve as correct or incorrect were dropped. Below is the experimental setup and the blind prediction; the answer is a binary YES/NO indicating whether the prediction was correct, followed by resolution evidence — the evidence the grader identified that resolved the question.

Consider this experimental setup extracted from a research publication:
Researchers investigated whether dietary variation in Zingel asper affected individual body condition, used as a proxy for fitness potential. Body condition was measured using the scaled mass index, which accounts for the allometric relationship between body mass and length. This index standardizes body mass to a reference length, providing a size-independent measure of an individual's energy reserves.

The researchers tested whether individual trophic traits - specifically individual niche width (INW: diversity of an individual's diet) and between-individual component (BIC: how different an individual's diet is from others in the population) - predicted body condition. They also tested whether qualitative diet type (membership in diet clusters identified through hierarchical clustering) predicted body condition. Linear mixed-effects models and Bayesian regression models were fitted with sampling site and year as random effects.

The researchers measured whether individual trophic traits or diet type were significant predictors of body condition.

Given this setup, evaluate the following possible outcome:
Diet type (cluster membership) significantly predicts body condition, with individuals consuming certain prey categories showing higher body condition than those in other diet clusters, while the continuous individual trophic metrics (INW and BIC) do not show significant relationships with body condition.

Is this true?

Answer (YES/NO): NO